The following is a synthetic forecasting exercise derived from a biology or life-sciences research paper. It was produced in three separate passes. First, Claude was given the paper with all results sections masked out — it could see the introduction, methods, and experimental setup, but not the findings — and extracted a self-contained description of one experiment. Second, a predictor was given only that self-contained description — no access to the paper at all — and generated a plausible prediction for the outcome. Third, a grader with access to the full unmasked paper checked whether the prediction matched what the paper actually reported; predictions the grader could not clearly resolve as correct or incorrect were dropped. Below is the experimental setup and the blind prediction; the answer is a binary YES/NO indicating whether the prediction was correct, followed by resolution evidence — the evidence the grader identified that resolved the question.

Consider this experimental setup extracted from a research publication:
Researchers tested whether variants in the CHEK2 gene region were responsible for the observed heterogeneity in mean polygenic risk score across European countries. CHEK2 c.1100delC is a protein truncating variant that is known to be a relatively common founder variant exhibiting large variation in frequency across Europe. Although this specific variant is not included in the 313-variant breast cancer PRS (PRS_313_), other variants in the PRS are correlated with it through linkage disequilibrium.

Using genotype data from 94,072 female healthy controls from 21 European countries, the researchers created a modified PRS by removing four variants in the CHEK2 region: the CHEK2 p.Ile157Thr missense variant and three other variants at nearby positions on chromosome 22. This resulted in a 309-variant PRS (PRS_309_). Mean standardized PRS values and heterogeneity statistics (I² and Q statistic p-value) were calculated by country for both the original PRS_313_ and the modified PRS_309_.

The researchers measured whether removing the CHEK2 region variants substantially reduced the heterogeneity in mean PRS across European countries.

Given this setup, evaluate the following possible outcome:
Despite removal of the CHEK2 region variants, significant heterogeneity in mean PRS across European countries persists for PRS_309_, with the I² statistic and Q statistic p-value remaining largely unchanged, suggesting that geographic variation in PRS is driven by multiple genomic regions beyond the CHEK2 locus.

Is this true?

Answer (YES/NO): YES